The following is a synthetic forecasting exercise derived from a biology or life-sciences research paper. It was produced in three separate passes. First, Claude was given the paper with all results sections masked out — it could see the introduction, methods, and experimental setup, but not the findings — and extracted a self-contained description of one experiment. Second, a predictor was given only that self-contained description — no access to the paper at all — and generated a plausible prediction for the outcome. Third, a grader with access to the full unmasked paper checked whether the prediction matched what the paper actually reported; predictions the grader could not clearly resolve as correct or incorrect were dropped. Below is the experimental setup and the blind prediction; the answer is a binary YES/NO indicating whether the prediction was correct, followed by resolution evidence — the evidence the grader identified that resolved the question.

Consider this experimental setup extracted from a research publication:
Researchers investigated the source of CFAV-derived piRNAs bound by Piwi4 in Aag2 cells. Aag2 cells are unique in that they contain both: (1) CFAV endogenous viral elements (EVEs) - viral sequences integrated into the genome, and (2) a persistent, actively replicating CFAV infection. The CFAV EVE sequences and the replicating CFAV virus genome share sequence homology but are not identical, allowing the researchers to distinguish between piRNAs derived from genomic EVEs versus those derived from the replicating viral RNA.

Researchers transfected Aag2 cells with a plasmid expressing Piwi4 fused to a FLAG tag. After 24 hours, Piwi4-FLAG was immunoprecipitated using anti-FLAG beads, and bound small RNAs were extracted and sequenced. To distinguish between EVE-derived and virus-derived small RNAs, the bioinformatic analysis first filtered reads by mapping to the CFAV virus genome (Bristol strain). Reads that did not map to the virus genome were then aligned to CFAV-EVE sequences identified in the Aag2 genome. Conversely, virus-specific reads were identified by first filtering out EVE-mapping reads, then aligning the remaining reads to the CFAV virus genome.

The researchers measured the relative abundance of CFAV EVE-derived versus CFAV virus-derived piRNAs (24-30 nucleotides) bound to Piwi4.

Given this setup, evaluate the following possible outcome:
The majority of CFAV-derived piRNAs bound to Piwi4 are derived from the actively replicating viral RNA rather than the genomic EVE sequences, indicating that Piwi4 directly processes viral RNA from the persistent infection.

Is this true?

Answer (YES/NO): NO